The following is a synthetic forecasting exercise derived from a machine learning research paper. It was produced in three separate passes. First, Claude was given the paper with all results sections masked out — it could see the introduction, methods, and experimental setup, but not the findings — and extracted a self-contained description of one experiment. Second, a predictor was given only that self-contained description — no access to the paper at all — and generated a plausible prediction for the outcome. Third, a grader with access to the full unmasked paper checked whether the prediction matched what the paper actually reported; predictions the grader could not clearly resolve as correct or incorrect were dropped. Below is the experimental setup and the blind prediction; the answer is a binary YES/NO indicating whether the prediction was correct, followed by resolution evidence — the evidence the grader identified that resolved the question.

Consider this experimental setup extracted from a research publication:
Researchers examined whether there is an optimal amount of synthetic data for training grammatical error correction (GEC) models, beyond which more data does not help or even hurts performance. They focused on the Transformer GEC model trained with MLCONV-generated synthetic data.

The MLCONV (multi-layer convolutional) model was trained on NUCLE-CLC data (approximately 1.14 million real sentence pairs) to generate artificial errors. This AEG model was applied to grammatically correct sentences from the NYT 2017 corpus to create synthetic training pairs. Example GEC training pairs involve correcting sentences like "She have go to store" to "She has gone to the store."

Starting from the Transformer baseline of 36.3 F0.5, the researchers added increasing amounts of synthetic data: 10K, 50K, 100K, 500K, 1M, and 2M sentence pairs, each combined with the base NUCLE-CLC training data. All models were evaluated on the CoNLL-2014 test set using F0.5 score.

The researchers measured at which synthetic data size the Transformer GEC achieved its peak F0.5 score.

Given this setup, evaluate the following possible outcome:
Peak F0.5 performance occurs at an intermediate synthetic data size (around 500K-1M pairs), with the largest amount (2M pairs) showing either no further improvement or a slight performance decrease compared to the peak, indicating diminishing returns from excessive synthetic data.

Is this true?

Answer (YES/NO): YES